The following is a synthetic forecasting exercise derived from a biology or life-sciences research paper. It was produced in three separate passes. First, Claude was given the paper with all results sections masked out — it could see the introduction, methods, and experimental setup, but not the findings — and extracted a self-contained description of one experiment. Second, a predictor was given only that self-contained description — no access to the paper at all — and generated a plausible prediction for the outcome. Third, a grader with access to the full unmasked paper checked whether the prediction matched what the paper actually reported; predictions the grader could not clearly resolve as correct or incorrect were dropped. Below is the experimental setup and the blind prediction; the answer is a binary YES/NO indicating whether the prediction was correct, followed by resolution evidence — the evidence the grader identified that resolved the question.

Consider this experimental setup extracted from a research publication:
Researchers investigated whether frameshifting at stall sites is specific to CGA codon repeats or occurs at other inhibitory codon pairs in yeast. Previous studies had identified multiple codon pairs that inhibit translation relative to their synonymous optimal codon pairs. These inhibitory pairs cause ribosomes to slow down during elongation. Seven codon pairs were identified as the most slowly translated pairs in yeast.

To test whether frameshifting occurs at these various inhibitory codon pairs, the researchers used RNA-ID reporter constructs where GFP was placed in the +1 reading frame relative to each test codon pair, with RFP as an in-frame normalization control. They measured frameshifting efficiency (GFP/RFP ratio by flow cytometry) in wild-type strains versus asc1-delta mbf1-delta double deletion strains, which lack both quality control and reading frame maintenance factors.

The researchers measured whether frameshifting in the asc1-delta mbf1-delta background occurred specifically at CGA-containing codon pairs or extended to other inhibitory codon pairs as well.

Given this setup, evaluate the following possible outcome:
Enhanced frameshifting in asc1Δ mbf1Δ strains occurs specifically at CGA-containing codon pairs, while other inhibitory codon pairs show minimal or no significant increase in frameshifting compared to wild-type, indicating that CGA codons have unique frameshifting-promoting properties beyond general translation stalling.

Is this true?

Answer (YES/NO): NO